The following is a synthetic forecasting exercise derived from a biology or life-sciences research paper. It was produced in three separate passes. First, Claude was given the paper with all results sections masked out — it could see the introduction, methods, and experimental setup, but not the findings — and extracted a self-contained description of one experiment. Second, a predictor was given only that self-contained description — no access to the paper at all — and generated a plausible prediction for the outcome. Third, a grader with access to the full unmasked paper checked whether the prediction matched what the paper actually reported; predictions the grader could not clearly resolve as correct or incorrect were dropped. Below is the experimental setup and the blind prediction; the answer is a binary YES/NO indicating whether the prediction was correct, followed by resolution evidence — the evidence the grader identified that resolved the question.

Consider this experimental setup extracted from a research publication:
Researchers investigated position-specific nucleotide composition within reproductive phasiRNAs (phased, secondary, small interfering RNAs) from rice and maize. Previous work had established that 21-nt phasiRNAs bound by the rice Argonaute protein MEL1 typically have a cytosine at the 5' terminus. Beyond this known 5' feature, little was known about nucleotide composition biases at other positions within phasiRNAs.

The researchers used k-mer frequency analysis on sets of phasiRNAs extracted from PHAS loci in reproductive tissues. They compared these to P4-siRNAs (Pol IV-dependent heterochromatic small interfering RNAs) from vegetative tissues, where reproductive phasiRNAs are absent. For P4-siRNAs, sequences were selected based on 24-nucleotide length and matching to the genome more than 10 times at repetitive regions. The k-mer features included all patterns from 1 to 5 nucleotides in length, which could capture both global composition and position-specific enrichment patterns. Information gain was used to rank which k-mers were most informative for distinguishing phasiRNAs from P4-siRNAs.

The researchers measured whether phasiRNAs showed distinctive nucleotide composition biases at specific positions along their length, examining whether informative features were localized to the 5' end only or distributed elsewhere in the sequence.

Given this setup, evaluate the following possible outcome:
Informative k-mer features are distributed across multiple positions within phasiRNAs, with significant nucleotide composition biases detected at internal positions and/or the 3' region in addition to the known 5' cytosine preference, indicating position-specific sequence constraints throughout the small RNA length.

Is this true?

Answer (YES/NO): YES